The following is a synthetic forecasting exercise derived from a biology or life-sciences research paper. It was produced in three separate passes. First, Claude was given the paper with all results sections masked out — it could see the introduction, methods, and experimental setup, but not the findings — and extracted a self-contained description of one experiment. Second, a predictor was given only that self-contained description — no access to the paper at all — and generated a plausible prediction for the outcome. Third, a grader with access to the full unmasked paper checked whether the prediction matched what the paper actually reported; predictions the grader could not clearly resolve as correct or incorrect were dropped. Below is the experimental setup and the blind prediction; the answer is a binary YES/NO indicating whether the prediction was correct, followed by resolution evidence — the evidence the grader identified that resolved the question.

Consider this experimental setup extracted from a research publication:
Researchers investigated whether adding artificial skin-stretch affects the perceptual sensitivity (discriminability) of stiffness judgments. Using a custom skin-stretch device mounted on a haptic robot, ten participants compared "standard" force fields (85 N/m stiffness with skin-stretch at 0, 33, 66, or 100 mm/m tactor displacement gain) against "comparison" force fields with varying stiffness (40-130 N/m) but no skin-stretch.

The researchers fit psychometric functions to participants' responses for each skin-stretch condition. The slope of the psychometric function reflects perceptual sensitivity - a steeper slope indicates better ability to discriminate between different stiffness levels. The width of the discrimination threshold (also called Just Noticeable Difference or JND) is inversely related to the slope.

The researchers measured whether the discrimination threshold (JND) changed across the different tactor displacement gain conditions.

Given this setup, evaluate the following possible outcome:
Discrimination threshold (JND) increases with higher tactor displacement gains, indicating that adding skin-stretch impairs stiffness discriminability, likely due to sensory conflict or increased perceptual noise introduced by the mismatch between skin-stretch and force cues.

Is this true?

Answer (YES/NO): NO